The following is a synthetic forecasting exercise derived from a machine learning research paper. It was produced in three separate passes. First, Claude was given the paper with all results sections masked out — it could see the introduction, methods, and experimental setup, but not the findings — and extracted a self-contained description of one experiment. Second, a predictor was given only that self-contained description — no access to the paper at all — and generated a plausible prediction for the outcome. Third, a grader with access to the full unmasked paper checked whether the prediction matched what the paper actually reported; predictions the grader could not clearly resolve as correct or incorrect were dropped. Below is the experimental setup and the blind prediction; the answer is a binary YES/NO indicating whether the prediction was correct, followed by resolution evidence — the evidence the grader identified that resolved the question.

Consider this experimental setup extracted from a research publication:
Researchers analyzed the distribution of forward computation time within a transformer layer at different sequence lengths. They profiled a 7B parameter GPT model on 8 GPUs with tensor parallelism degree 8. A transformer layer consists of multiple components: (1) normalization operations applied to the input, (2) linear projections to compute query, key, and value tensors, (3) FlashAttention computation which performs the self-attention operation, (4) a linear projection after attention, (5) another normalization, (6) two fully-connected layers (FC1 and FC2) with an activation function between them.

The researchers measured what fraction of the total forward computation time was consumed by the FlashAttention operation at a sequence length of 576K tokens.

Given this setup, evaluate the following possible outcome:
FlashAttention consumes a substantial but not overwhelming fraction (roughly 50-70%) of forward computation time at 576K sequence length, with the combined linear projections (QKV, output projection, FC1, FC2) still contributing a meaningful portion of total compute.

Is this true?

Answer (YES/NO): NO